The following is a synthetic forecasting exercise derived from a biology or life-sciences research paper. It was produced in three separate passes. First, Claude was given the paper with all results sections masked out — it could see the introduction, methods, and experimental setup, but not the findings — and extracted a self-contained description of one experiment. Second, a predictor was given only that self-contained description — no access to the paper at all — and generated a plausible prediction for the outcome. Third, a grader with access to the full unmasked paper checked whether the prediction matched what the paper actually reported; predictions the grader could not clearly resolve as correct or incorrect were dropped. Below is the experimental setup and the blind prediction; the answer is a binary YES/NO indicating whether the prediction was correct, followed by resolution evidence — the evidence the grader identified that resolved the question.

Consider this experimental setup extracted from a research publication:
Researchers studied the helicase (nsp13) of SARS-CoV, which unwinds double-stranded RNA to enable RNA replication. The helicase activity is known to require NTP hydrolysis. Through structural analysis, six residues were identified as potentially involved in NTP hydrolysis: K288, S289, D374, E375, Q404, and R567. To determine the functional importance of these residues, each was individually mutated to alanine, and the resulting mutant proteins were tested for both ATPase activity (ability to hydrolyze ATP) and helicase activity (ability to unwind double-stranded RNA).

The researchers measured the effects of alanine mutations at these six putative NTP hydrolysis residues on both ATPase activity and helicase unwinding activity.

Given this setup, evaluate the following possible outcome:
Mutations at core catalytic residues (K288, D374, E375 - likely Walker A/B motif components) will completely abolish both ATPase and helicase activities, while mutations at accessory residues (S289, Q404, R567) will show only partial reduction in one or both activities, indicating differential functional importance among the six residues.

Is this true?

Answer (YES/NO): NO